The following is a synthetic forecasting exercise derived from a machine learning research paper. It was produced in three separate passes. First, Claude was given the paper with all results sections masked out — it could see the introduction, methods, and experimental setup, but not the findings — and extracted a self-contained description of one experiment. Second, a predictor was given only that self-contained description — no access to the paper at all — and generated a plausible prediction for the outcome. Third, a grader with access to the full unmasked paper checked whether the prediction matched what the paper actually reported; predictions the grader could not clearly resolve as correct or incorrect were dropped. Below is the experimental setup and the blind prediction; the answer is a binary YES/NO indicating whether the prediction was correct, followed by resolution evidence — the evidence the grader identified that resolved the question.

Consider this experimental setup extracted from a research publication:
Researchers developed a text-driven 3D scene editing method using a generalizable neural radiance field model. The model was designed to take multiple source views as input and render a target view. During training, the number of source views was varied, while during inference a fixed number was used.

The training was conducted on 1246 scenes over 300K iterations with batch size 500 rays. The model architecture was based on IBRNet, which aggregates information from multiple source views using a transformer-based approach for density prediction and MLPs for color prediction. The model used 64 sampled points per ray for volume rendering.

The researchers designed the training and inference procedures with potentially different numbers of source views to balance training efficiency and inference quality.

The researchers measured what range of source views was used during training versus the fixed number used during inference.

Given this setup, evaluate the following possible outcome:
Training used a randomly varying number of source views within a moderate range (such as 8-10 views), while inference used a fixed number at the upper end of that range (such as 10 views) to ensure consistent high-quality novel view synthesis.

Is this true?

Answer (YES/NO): NO